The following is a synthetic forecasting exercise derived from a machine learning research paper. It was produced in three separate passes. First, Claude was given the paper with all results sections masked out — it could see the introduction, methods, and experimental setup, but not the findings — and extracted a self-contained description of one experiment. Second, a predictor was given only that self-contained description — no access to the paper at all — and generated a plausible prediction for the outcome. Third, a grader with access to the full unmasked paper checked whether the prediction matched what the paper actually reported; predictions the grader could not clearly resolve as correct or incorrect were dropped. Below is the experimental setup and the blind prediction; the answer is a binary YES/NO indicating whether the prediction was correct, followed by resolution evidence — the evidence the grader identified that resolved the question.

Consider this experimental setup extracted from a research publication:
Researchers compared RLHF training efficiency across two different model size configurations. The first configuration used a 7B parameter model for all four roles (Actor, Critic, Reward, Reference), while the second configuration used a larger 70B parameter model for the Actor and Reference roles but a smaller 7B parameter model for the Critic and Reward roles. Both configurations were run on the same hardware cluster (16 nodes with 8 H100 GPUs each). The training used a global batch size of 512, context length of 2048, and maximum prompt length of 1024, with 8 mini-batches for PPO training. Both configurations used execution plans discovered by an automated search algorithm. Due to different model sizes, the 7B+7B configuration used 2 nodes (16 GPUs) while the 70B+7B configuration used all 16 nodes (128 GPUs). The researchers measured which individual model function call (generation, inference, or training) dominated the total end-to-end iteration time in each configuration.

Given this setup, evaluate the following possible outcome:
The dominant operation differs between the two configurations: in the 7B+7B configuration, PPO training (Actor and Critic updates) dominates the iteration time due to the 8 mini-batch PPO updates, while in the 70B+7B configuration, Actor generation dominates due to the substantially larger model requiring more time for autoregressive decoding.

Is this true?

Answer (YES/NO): YES